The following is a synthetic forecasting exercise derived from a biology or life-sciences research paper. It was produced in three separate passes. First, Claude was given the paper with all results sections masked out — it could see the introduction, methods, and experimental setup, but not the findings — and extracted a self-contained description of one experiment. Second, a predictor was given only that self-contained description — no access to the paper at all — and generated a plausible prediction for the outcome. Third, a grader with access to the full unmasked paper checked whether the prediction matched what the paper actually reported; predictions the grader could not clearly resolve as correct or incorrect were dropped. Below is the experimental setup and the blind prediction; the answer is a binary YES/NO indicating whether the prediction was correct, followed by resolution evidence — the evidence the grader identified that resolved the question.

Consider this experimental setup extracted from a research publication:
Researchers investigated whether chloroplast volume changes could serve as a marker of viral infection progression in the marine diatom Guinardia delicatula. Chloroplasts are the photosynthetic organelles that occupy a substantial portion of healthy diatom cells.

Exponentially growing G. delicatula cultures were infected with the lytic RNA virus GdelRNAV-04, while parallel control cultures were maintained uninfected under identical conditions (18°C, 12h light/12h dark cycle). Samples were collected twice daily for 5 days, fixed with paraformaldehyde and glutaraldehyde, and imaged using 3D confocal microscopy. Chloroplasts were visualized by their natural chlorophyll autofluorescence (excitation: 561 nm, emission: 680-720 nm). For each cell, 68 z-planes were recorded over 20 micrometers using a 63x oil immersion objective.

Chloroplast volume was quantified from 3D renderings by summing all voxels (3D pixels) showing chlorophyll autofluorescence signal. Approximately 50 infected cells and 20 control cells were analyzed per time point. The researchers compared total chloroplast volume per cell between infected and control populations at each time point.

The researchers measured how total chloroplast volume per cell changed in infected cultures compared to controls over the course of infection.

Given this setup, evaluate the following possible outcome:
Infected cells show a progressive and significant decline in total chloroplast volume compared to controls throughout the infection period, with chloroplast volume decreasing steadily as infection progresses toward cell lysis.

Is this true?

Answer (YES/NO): NO